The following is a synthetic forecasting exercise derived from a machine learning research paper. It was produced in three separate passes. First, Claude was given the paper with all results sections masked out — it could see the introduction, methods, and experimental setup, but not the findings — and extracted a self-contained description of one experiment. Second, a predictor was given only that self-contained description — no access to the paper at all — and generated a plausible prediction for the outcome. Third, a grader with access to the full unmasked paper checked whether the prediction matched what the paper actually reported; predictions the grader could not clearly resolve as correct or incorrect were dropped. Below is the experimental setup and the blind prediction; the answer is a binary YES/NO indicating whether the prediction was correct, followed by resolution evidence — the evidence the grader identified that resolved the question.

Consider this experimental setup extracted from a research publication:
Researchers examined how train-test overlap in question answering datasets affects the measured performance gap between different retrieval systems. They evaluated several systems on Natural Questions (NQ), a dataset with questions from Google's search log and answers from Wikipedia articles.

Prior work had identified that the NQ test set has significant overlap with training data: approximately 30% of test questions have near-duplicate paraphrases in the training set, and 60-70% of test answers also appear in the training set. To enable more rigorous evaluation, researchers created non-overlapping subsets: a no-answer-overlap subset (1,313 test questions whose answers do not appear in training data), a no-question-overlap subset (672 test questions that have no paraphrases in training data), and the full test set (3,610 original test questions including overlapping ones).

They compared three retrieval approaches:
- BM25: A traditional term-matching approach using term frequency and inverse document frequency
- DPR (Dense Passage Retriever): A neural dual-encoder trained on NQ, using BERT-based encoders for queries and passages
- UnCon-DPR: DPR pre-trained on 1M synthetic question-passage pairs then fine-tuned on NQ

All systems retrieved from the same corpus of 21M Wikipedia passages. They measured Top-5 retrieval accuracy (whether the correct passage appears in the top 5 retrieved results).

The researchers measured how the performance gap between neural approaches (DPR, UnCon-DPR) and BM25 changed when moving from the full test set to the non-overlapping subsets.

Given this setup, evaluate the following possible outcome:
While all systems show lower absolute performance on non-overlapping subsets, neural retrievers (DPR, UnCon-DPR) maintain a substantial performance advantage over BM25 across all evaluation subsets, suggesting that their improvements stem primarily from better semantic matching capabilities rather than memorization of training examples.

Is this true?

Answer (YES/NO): YES